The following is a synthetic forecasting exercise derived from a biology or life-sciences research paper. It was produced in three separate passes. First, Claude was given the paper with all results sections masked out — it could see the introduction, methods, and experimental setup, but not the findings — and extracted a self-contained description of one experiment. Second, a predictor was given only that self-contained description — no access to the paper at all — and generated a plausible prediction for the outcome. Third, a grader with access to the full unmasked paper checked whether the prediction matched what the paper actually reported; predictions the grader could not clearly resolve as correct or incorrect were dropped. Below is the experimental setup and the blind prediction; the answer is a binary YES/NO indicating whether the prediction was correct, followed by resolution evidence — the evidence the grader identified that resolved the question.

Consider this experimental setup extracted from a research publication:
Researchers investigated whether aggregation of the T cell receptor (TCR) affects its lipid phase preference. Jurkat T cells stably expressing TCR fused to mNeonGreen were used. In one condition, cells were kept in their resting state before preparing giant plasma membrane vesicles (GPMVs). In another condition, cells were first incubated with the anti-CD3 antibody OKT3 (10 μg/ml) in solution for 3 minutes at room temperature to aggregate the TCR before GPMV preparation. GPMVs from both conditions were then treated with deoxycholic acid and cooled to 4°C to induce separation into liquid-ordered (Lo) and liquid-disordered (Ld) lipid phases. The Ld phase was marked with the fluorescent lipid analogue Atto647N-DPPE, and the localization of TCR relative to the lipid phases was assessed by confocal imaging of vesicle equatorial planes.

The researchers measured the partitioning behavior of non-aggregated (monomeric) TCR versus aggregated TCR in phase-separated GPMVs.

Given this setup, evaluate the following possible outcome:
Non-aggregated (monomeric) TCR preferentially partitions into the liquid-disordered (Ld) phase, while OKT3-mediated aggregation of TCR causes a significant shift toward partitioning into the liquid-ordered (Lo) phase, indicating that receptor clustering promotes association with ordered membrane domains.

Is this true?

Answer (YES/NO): NO